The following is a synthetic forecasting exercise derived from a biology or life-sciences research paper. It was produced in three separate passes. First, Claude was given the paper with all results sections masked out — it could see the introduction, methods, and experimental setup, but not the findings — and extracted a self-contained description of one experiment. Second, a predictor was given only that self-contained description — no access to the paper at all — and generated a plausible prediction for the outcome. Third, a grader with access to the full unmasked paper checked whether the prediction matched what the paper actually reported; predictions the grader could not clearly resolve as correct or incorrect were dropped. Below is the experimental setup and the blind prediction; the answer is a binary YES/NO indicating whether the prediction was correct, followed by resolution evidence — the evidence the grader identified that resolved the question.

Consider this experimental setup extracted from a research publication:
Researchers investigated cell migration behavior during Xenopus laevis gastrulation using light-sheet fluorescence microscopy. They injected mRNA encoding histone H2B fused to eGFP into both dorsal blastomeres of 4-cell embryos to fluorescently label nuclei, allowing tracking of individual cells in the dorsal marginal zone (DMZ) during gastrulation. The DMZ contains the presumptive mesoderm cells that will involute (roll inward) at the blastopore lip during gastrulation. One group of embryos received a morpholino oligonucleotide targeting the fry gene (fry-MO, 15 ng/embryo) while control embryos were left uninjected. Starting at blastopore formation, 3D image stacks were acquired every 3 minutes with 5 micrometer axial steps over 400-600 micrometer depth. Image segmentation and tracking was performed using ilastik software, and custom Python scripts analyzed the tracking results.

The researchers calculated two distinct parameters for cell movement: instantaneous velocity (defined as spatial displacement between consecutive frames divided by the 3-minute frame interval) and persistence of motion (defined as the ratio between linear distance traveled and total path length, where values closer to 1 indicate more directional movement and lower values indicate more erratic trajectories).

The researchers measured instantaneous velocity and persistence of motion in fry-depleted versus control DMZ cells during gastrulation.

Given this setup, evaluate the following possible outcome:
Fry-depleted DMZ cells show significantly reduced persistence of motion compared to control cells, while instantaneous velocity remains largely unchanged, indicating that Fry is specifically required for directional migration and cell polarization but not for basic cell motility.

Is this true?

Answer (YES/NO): NO